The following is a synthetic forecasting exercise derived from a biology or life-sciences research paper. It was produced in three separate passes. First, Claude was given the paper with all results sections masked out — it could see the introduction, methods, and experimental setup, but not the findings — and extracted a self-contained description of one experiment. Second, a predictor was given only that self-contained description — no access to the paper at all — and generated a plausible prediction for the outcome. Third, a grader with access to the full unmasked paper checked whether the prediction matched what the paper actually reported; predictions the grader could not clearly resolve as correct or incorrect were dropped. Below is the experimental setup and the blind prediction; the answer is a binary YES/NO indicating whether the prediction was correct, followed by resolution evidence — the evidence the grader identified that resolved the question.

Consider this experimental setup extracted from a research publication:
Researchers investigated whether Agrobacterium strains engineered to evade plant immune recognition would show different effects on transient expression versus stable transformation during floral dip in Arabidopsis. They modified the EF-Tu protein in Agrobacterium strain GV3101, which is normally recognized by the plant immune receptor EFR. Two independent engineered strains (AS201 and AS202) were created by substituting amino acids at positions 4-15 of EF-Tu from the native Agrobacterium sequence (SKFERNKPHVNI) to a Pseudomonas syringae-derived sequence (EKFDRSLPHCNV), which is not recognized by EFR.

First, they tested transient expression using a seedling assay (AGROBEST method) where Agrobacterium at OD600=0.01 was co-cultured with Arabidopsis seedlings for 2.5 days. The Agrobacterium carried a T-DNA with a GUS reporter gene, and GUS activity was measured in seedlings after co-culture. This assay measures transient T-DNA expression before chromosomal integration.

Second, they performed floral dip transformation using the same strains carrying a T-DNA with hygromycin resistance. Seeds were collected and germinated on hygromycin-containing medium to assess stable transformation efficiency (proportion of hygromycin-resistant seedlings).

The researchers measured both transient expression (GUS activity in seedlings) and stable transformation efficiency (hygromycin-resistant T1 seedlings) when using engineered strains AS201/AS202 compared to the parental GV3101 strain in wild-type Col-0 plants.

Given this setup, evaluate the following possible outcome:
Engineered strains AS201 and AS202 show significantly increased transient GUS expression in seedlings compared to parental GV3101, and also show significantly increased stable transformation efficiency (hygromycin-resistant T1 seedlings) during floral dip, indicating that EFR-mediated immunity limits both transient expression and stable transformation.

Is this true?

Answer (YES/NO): NO